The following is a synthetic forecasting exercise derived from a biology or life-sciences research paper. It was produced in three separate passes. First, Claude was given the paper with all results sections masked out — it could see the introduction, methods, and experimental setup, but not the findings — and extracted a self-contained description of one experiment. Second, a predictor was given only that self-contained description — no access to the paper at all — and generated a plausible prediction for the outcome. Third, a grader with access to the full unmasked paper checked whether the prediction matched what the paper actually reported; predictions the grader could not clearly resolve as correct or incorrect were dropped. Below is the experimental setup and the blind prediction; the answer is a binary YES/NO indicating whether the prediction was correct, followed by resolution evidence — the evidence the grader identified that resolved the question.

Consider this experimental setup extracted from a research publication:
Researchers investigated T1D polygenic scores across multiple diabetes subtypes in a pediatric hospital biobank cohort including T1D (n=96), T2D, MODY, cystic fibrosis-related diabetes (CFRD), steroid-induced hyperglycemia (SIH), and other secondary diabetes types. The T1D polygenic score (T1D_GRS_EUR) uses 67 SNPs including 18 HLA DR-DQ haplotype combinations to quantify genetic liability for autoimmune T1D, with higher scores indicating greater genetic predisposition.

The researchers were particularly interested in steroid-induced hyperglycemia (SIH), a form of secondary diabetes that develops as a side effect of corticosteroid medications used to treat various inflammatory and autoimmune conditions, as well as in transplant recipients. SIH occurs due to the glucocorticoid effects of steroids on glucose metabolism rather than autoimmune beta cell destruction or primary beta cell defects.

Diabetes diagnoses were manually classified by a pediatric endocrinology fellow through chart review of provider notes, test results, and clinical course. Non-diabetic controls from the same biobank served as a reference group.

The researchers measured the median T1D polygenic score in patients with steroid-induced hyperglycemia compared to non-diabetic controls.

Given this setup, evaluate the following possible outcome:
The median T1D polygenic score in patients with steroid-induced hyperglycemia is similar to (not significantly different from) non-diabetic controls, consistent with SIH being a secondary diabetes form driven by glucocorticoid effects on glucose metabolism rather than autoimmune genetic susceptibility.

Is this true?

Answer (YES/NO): YES